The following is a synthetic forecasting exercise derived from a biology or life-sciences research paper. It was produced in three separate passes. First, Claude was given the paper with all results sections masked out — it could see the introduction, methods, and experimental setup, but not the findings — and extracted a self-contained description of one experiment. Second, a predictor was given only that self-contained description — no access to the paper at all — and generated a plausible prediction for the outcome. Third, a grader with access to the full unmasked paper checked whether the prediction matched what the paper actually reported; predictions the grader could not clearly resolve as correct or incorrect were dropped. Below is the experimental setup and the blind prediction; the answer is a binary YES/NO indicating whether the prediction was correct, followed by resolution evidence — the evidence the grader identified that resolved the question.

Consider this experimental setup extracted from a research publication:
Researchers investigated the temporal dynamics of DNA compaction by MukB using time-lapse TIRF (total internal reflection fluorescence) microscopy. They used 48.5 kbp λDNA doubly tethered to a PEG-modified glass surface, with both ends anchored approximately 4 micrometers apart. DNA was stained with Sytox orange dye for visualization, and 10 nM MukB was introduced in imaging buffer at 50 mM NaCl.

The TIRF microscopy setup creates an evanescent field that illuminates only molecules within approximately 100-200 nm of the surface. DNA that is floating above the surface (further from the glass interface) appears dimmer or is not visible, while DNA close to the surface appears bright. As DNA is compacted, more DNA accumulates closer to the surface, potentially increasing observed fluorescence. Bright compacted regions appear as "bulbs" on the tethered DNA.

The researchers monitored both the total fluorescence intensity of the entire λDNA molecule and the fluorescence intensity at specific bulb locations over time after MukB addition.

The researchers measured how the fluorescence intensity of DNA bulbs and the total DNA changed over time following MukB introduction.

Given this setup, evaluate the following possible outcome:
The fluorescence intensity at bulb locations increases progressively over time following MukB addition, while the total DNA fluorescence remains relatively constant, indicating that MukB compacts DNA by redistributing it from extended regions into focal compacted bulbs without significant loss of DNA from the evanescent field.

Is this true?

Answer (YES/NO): NO